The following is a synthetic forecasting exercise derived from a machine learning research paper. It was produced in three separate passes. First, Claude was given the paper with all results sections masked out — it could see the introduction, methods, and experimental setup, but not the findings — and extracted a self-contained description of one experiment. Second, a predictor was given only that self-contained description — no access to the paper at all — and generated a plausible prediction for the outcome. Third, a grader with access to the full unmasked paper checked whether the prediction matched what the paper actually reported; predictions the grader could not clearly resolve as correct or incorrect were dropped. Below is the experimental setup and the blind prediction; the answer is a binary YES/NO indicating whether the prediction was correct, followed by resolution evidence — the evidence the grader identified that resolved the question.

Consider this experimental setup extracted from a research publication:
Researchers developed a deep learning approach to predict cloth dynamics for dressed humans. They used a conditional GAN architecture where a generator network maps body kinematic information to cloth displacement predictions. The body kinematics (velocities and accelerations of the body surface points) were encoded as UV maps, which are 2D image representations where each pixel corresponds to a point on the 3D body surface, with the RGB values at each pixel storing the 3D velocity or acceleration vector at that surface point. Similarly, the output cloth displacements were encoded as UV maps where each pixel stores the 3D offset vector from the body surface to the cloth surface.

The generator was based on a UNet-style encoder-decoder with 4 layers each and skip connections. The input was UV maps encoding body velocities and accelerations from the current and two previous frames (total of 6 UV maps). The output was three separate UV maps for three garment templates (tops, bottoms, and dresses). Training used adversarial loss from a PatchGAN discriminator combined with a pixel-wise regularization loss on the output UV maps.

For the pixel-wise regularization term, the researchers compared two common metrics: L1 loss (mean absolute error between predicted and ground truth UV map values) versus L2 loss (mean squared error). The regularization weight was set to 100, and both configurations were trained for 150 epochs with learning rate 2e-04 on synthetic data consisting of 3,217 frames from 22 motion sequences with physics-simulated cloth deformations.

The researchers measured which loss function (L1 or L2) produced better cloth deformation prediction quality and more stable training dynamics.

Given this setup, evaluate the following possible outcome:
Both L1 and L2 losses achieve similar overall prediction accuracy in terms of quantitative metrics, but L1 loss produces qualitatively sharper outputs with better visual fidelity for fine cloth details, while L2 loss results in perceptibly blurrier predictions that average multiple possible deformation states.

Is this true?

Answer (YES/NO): NO